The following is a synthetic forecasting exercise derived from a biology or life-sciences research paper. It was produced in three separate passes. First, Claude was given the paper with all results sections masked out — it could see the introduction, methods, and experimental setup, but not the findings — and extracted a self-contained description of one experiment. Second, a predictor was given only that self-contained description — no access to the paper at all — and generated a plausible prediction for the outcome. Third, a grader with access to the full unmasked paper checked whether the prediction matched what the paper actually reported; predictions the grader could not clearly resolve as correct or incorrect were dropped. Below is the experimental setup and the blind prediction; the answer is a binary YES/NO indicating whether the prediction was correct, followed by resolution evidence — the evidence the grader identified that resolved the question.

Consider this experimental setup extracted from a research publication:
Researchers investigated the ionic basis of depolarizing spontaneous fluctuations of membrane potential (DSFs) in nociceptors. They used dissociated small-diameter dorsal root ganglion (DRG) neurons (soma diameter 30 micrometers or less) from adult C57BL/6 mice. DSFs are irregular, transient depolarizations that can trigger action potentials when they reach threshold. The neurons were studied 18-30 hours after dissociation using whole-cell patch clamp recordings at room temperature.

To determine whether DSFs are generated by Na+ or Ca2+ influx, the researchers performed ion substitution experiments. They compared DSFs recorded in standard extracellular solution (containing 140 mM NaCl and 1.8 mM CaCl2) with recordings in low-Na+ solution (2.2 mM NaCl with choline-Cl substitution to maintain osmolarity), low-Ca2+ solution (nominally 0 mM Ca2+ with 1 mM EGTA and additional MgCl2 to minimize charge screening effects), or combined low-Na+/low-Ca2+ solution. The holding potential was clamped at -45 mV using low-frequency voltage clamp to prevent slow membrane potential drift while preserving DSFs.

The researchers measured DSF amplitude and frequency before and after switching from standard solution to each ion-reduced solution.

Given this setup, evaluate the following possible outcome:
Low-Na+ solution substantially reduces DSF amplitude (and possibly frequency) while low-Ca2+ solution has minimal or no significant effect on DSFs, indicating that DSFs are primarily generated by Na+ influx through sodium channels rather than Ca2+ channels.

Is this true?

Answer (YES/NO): NO